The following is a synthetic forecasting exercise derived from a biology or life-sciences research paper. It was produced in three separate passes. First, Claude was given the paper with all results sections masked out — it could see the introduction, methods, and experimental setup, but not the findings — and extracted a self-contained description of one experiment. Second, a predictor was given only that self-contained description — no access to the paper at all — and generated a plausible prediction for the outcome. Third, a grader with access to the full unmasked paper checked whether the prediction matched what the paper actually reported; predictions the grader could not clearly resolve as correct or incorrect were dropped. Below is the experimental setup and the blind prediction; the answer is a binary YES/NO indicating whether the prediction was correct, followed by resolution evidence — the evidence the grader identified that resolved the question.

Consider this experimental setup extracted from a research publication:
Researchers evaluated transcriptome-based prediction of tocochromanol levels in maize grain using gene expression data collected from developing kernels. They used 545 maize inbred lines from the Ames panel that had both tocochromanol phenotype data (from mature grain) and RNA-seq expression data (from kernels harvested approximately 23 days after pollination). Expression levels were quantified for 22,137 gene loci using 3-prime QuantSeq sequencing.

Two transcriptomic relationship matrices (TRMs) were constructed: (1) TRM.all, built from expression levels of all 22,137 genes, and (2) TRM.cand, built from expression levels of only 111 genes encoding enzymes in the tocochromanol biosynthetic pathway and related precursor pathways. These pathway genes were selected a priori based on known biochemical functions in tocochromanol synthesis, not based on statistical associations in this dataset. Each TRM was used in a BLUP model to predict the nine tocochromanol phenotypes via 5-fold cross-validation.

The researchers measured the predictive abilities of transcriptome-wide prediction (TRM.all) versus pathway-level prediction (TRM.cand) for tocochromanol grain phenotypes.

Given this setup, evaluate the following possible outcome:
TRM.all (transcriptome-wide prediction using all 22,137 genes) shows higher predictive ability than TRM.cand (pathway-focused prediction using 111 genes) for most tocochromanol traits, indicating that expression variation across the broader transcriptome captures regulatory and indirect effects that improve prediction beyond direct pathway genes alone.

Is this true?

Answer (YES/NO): YES